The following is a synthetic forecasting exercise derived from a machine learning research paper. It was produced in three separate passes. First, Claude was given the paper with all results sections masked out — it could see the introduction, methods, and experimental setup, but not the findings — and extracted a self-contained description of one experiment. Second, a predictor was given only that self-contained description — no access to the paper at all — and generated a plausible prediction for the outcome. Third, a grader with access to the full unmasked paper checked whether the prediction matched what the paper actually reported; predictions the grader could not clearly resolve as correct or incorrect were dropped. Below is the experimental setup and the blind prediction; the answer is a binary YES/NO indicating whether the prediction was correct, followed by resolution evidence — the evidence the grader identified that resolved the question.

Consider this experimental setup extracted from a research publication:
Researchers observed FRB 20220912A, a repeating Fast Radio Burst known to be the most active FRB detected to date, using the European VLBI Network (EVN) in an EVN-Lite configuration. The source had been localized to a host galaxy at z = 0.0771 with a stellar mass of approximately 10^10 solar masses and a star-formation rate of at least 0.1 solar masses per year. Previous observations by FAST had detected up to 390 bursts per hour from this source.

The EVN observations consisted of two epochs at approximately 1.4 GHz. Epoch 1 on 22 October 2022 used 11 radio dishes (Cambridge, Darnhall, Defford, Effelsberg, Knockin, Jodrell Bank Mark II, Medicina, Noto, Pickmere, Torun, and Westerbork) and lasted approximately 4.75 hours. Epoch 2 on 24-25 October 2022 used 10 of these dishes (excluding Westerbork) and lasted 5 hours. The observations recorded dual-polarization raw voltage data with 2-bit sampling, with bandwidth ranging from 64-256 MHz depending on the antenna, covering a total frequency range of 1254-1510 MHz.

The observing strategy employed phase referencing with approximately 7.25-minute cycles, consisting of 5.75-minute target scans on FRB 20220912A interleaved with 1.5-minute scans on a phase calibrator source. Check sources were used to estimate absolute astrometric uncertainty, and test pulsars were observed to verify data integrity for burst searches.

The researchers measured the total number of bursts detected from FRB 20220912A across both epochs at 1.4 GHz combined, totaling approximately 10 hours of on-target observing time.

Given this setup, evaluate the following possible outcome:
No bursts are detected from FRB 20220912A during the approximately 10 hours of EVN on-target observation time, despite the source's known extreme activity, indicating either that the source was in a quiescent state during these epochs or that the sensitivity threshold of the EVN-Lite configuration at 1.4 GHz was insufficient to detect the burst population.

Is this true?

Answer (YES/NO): NO